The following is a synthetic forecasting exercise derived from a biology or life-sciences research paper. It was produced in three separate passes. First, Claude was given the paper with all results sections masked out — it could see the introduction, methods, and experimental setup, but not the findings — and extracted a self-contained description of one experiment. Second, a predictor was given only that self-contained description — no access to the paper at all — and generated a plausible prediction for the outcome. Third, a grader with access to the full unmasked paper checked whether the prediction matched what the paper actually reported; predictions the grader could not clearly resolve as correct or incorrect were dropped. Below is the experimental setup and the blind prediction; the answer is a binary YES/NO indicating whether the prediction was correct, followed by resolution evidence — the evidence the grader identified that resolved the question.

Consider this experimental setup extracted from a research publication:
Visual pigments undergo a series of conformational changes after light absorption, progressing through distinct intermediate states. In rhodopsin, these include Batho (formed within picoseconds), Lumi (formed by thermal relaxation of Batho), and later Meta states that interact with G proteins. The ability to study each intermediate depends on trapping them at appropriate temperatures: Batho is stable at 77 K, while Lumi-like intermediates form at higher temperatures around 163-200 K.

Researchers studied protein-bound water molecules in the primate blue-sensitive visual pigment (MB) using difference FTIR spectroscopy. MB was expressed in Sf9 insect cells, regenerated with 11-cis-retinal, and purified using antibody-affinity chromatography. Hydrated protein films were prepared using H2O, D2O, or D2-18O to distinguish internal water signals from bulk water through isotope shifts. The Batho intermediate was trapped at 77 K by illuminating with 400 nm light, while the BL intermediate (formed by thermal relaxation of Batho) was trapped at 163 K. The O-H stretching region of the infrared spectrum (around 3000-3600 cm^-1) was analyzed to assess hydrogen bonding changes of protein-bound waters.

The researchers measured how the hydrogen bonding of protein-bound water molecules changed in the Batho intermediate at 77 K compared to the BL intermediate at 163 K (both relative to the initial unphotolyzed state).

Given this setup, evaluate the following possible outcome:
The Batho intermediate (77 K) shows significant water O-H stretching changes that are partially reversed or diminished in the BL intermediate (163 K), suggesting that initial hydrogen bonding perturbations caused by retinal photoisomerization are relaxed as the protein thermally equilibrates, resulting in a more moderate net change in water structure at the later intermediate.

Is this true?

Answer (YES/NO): NO